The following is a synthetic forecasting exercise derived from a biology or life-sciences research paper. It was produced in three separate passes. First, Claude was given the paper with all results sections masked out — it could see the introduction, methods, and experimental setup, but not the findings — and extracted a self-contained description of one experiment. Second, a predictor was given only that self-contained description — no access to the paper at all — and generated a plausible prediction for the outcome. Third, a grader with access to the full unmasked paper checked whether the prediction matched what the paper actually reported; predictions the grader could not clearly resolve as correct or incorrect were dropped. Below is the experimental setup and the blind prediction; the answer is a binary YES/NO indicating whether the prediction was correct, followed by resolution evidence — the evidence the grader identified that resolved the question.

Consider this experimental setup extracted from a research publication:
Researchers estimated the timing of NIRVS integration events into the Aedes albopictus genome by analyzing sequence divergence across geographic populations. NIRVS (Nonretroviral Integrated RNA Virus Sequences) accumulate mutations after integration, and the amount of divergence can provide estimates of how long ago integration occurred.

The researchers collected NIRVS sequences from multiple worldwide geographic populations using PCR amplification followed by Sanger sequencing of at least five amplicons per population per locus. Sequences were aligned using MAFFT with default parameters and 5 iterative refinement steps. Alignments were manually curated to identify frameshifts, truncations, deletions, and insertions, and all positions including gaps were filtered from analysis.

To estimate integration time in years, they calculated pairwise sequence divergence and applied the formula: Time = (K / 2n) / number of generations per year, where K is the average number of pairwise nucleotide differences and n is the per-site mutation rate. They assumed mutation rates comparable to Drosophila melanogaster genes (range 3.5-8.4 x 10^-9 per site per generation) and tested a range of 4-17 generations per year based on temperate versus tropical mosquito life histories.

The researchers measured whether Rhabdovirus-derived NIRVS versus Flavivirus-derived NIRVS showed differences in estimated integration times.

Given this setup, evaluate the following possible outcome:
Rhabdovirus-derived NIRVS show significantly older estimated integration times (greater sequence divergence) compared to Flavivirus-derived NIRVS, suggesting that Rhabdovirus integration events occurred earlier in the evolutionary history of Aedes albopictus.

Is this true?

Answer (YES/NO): YES